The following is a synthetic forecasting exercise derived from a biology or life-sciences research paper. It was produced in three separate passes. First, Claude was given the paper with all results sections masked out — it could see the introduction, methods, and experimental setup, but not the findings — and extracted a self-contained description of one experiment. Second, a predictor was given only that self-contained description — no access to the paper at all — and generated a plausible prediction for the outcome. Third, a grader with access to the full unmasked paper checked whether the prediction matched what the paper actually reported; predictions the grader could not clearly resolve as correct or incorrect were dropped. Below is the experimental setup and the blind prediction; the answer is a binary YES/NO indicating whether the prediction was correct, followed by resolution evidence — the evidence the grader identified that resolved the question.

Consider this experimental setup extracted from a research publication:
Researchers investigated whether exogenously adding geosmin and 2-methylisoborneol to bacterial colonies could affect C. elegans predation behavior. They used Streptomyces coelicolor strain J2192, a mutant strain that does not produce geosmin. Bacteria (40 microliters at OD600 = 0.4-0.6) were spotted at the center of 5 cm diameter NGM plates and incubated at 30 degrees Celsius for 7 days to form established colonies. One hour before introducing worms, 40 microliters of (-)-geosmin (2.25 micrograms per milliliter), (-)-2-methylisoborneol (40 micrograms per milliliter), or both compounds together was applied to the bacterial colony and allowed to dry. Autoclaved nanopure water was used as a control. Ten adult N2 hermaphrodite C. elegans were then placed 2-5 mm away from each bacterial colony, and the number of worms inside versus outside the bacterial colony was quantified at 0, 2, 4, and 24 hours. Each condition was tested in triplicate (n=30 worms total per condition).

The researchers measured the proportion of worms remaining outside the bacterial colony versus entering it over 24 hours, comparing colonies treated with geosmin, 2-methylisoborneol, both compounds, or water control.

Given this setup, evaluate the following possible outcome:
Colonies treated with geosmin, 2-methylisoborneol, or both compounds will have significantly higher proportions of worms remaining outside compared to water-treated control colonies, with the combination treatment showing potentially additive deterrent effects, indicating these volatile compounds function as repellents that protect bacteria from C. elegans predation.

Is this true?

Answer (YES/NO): NO